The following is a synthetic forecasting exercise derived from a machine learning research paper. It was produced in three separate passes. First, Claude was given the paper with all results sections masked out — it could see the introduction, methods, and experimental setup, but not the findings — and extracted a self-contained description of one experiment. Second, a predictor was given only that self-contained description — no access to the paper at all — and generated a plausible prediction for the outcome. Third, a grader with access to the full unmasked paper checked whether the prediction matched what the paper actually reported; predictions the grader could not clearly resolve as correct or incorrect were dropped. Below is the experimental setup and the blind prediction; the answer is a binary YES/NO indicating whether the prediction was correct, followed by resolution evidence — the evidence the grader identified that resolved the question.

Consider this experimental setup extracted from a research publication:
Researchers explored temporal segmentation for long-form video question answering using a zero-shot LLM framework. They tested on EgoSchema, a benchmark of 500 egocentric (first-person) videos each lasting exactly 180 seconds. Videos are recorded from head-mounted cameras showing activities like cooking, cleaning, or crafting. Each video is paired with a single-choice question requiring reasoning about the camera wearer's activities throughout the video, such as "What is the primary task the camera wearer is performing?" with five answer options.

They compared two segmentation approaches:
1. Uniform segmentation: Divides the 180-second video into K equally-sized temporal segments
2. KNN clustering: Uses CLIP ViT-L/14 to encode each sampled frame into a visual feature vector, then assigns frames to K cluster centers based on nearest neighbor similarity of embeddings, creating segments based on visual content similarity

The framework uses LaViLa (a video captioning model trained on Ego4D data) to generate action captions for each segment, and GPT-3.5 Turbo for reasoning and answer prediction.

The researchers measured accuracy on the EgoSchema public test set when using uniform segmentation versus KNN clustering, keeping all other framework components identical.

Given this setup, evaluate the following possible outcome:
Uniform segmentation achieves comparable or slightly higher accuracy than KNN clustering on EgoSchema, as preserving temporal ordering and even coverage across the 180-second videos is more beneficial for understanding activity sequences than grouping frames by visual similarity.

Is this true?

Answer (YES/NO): NO